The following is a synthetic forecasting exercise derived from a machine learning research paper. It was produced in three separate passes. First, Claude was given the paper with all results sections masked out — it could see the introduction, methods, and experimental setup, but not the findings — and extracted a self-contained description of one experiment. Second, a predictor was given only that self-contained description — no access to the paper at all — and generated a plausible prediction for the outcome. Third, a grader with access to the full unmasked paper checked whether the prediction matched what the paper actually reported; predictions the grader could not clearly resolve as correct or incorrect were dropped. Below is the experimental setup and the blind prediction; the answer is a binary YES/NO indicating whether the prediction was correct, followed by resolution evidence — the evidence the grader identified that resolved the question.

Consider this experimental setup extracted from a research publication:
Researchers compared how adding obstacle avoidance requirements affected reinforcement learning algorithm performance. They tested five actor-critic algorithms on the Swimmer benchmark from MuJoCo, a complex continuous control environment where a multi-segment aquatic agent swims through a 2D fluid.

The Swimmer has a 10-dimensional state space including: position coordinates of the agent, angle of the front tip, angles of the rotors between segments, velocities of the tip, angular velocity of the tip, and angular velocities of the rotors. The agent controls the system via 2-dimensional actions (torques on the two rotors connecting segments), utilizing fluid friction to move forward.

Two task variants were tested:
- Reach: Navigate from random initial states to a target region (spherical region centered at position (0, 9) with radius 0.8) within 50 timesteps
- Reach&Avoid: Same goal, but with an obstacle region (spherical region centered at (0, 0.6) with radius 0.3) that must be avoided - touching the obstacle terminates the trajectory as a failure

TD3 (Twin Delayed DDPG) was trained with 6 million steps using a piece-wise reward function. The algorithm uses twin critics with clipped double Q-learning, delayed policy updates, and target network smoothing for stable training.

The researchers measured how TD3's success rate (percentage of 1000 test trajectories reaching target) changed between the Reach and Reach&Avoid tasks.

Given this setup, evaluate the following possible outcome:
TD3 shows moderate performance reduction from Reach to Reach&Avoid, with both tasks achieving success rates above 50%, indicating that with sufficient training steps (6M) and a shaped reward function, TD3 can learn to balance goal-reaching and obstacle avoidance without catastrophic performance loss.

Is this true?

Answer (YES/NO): YES